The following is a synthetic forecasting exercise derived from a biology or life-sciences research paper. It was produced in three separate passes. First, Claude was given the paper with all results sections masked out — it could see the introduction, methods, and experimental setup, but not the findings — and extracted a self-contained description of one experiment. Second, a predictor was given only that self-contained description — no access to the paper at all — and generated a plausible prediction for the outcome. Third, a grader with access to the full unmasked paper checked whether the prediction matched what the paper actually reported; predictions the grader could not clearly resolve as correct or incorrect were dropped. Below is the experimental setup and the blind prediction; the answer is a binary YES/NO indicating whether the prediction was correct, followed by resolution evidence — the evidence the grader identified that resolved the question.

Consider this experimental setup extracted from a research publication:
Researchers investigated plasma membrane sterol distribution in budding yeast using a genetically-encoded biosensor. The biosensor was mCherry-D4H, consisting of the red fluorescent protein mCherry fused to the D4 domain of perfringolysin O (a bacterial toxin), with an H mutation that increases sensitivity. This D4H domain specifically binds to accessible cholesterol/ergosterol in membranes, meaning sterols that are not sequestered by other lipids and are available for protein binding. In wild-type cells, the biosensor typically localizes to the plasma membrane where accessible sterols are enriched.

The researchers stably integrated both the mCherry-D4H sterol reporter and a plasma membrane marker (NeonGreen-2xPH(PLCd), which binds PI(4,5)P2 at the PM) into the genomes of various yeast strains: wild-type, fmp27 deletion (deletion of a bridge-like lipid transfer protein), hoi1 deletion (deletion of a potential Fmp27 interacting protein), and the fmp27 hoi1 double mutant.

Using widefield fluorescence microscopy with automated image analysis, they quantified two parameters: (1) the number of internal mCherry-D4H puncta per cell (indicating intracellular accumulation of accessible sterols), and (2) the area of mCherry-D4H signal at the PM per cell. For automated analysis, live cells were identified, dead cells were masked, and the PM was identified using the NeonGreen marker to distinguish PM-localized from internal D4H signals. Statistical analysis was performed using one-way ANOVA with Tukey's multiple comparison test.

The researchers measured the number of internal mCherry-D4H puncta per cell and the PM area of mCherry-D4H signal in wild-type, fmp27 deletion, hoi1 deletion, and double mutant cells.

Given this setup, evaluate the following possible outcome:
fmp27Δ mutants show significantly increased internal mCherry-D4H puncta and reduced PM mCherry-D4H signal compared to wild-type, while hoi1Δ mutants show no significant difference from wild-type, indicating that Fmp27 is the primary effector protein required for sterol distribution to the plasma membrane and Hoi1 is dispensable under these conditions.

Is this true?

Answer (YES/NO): NO